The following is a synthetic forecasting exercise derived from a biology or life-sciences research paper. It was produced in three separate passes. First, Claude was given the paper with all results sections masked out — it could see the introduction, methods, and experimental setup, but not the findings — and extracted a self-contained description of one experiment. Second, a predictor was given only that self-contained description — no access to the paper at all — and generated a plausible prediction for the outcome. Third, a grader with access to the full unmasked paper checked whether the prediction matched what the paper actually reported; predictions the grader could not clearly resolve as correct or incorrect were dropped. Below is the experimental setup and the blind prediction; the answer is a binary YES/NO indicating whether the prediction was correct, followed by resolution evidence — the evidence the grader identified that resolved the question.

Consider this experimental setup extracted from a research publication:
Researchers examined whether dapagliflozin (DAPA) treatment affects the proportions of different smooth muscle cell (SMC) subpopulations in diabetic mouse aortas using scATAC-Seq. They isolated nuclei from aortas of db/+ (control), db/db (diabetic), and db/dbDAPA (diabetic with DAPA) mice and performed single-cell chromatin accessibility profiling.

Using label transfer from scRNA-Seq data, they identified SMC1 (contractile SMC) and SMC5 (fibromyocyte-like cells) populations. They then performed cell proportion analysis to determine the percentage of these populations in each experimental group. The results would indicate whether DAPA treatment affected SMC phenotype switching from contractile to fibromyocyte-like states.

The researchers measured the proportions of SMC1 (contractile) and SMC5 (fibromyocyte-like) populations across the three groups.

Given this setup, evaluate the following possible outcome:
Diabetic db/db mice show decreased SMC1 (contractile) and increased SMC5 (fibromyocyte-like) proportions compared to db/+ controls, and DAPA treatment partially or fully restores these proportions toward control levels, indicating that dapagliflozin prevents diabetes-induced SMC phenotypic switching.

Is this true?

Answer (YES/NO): NO